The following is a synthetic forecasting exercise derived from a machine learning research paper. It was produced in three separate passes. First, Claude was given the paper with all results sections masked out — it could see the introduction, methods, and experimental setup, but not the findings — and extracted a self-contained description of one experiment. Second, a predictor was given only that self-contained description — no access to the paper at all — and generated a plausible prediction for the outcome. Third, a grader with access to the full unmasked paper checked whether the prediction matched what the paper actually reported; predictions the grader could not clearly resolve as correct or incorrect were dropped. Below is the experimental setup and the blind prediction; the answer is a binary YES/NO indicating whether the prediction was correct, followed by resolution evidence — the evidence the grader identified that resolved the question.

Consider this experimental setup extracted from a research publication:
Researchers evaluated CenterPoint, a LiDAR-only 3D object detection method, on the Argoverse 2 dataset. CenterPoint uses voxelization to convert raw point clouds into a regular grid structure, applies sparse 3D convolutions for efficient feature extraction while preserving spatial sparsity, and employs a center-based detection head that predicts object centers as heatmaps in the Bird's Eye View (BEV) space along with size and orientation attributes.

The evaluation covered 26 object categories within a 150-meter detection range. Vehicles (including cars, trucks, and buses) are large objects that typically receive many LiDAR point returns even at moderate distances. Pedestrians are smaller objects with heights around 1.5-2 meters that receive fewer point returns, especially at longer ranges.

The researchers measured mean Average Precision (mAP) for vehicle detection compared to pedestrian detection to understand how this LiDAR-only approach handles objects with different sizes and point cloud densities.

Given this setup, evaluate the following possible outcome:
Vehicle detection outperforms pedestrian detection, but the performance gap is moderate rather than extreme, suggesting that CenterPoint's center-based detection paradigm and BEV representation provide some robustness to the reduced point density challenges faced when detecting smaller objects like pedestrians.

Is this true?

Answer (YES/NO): YES